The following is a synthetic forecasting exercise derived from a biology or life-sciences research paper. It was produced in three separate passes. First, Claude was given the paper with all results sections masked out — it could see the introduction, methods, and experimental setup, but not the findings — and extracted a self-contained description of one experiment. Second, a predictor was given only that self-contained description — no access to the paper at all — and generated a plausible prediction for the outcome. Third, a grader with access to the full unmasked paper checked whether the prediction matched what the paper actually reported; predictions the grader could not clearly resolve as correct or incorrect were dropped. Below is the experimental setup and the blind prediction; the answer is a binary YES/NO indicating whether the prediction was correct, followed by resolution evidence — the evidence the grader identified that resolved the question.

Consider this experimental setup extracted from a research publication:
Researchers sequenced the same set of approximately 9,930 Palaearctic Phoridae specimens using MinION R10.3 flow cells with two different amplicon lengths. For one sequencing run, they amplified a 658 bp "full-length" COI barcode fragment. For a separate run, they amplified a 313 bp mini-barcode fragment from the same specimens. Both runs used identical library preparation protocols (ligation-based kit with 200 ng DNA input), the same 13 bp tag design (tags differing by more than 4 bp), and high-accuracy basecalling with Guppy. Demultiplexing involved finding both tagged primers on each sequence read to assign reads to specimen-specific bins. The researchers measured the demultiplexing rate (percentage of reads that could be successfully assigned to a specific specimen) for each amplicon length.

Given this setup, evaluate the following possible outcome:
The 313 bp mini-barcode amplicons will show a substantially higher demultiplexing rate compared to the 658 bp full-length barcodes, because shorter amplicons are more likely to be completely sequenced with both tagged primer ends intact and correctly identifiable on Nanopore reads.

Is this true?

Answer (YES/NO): NO